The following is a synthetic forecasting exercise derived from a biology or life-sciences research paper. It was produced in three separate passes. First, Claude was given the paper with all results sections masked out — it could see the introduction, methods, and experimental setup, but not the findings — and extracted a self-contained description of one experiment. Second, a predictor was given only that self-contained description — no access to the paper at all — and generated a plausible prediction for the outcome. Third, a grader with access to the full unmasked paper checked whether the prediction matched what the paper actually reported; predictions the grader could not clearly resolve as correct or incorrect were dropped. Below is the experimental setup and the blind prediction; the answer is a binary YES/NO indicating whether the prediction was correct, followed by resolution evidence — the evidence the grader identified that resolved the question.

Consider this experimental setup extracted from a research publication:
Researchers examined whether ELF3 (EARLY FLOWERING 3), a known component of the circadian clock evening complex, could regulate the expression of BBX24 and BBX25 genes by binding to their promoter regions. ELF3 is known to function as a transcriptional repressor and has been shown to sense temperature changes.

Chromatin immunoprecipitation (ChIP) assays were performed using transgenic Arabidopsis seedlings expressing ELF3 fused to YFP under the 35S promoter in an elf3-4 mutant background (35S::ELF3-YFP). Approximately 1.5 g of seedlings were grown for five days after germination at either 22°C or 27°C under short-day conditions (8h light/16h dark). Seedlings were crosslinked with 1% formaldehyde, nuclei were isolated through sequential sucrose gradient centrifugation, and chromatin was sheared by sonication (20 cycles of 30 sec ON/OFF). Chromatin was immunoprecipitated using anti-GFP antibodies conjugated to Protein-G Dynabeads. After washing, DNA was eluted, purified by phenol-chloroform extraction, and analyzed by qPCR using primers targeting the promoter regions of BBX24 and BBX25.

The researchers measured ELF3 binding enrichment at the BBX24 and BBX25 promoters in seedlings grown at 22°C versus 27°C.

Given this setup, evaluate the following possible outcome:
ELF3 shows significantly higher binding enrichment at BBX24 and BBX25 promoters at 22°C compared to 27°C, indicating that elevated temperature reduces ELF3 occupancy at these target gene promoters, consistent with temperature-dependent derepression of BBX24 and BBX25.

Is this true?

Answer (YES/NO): YES